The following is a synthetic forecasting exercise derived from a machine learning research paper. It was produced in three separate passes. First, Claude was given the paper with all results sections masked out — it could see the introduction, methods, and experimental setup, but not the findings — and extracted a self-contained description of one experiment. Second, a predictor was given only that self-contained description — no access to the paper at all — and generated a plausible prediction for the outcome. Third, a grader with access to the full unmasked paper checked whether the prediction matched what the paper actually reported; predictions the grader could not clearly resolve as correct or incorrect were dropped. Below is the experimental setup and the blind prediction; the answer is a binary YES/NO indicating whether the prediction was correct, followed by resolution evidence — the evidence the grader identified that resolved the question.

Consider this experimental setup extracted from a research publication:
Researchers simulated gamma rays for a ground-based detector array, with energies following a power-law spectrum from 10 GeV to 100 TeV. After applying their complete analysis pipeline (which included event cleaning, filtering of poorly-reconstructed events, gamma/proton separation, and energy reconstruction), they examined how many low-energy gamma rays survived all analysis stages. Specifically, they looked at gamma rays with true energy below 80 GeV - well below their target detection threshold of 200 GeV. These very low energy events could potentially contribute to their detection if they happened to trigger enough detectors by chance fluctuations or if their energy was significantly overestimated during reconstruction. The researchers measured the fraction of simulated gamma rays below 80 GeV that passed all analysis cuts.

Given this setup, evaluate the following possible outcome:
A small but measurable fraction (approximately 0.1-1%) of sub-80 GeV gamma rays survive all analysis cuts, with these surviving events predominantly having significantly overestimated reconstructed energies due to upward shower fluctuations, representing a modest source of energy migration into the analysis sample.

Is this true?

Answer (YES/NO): NO